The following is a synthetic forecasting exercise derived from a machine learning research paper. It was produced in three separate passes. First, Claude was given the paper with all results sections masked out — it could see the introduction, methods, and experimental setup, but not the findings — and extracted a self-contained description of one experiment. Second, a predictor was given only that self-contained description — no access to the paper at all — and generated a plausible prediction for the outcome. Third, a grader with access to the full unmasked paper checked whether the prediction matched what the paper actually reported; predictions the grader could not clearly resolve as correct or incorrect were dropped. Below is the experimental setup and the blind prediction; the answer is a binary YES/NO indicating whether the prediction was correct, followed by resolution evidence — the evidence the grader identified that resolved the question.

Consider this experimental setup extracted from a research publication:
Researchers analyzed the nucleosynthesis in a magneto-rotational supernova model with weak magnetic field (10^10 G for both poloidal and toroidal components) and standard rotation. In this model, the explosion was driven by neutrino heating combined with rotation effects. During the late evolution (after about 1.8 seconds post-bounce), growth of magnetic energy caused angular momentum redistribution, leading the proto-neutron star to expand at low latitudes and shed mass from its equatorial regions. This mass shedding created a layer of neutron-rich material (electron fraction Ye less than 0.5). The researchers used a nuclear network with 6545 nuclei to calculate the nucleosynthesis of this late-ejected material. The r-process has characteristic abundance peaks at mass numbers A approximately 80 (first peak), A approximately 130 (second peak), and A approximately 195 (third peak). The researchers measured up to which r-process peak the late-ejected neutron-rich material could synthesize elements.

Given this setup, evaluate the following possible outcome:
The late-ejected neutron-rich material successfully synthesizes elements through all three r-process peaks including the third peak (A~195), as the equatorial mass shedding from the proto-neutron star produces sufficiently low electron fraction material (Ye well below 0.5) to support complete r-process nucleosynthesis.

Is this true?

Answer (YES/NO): NO